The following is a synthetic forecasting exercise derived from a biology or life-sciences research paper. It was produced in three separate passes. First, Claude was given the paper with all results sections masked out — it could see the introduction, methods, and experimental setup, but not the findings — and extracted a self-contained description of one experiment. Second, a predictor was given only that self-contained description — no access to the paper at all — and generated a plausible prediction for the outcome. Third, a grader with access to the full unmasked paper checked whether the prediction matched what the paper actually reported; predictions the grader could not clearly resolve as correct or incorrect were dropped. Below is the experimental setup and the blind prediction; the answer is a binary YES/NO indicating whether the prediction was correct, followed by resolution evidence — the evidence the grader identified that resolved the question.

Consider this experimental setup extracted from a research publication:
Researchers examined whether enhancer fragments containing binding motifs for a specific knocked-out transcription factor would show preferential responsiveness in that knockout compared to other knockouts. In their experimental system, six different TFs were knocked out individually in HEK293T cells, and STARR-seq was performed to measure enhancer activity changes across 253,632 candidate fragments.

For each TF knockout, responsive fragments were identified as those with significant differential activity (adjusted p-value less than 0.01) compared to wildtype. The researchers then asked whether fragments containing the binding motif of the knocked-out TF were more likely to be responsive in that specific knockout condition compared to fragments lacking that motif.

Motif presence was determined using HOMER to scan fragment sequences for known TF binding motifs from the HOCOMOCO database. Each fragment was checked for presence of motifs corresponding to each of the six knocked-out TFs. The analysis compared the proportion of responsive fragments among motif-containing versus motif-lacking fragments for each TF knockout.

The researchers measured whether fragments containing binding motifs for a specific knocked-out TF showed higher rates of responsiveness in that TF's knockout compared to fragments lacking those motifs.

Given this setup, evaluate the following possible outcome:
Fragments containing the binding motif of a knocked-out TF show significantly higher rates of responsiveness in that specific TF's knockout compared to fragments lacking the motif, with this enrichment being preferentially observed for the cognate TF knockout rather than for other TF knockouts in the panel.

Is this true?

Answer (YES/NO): NO